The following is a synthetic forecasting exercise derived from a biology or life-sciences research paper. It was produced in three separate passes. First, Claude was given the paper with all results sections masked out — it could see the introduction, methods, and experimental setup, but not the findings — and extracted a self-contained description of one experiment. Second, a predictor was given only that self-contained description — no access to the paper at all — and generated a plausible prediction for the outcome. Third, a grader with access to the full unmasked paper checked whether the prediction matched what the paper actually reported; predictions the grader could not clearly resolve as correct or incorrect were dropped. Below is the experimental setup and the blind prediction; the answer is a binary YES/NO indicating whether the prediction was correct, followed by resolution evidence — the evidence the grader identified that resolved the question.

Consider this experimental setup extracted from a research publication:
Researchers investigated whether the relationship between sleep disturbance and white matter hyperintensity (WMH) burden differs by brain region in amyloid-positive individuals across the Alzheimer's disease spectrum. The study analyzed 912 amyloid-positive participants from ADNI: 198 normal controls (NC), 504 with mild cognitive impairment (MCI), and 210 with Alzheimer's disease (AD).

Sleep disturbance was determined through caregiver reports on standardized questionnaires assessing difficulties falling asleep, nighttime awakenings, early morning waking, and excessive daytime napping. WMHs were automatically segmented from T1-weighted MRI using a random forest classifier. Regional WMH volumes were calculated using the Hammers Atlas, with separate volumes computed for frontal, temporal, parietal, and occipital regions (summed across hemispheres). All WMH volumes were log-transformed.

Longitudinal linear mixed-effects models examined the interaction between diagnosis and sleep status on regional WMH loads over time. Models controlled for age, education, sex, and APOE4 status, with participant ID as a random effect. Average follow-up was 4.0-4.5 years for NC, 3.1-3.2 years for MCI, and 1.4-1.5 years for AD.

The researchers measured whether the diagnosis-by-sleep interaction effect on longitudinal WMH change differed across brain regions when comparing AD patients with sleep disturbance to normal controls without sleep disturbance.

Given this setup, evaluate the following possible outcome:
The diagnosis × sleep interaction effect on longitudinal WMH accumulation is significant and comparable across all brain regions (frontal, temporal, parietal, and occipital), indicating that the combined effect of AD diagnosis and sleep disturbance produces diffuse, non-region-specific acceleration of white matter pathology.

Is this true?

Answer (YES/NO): NO